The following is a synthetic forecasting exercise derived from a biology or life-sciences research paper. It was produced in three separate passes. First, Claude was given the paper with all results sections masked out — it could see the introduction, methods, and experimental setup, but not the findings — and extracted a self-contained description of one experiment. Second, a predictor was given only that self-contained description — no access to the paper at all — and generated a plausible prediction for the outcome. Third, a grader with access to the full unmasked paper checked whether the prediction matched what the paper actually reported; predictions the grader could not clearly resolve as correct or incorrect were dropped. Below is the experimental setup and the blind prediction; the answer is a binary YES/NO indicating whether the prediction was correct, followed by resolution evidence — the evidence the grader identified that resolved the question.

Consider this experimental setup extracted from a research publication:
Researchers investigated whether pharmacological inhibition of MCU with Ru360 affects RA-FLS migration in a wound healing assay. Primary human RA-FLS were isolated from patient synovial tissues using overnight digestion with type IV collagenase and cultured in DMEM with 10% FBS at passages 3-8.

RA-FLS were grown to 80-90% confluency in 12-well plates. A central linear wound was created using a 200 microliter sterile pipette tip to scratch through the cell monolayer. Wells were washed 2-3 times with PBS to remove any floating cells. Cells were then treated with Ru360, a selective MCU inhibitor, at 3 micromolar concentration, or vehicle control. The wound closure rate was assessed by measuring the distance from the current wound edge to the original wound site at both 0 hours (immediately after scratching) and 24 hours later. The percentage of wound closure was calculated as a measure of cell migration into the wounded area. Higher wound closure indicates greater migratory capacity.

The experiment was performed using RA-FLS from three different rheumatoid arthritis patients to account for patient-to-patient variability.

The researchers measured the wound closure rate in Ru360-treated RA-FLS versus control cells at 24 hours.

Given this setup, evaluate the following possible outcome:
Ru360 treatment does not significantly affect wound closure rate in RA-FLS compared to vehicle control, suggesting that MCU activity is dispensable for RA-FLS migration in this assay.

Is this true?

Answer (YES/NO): NO